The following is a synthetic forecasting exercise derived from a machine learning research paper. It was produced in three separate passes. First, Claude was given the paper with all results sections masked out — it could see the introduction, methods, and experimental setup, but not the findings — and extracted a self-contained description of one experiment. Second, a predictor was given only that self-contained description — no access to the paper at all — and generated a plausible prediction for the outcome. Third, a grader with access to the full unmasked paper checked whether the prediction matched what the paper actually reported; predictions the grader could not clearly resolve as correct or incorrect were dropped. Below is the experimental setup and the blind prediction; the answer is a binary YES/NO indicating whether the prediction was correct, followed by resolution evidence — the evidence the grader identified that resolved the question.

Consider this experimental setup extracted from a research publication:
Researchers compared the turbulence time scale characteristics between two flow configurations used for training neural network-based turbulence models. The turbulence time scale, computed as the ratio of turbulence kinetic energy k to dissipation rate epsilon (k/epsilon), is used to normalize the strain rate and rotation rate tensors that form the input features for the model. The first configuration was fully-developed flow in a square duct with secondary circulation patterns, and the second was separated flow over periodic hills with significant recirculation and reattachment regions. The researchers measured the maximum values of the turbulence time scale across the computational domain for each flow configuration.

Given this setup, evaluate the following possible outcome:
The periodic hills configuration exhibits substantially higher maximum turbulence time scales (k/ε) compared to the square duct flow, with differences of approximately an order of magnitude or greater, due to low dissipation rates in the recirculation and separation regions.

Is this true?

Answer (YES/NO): YES